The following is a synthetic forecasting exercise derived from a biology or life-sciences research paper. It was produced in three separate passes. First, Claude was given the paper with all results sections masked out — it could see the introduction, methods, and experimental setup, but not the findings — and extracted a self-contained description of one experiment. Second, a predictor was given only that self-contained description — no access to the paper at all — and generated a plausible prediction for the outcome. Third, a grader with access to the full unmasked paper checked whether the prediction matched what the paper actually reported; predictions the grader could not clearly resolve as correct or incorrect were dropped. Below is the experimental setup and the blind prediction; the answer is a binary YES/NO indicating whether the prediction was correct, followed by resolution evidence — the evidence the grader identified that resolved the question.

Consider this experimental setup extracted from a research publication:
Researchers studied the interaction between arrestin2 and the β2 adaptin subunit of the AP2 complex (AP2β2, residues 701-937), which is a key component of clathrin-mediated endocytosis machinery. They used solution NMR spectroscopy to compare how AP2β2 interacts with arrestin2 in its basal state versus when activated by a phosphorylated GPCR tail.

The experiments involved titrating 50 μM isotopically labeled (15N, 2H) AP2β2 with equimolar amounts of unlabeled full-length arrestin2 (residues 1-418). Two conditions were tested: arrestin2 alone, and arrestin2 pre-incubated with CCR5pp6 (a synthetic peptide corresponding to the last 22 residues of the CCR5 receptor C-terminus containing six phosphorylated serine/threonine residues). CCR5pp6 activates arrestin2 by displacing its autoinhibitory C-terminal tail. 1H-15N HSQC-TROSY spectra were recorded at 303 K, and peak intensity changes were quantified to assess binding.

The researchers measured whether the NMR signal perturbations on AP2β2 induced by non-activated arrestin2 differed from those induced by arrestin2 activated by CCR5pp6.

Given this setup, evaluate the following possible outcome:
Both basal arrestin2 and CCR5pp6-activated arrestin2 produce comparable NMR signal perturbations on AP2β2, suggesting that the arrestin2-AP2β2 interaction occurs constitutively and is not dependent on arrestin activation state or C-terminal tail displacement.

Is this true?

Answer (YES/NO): NO